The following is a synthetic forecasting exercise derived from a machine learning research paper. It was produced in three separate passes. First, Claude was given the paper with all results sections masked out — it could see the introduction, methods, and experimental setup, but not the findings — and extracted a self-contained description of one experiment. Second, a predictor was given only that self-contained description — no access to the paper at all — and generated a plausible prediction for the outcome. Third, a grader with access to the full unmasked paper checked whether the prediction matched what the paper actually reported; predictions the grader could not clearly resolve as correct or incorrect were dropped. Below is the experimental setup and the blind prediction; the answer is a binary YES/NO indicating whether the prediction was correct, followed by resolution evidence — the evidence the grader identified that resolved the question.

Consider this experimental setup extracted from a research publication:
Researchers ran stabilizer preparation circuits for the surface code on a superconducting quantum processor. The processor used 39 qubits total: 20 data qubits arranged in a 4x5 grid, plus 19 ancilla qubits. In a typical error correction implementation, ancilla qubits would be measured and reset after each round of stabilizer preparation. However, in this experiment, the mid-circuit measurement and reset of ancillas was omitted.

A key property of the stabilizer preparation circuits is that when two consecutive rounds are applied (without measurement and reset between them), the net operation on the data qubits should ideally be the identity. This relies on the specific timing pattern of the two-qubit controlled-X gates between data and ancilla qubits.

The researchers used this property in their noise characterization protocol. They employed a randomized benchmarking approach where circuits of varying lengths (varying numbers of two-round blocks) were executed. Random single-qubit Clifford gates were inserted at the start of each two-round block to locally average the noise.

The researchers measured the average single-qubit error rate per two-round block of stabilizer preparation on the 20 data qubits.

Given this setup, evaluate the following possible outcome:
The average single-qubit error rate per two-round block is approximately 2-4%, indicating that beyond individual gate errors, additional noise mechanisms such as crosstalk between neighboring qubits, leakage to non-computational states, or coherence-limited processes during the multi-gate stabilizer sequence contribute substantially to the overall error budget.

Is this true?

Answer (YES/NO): NO